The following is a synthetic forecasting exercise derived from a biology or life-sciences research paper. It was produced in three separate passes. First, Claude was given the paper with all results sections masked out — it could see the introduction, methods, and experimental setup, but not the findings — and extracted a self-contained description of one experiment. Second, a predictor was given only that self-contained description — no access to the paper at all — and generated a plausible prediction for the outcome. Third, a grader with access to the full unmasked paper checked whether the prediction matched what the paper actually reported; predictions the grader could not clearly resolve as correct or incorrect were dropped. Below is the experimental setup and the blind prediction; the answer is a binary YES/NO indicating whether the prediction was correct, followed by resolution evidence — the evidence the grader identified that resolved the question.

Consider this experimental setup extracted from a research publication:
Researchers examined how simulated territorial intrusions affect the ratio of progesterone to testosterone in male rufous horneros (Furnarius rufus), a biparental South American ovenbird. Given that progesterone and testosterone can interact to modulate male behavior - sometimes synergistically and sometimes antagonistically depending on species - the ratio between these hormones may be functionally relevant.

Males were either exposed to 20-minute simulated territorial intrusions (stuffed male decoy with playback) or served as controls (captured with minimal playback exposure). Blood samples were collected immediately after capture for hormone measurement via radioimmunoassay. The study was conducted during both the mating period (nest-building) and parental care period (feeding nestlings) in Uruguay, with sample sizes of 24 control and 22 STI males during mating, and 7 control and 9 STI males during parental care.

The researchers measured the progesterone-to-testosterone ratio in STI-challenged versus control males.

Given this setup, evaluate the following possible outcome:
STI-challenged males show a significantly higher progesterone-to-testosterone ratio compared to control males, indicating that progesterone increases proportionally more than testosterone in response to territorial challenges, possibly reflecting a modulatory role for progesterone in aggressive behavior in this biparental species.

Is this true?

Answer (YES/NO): NO